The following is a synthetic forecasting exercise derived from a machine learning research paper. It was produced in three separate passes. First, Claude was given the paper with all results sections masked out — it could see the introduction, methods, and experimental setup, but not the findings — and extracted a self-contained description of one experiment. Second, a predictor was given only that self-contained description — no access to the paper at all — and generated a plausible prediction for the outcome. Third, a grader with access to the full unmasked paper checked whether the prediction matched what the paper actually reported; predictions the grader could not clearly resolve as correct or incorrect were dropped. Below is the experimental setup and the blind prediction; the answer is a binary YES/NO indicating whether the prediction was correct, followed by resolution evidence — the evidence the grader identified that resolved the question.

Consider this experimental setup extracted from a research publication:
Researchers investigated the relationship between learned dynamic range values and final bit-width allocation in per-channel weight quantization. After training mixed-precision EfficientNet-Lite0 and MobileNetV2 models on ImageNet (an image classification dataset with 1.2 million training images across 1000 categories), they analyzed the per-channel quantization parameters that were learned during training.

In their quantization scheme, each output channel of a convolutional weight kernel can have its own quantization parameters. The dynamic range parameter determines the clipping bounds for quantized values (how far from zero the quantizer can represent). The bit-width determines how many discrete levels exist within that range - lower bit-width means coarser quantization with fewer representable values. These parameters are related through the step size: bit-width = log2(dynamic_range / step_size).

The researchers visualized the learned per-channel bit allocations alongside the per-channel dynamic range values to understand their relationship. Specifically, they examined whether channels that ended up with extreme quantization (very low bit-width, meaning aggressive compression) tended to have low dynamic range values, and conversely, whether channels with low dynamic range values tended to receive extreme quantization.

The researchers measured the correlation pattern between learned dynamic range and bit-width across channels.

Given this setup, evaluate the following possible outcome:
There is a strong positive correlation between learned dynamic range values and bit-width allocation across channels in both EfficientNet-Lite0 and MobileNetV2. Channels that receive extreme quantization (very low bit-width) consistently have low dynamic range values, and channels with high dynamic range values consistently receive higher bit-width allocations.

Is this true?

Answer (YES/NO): NO